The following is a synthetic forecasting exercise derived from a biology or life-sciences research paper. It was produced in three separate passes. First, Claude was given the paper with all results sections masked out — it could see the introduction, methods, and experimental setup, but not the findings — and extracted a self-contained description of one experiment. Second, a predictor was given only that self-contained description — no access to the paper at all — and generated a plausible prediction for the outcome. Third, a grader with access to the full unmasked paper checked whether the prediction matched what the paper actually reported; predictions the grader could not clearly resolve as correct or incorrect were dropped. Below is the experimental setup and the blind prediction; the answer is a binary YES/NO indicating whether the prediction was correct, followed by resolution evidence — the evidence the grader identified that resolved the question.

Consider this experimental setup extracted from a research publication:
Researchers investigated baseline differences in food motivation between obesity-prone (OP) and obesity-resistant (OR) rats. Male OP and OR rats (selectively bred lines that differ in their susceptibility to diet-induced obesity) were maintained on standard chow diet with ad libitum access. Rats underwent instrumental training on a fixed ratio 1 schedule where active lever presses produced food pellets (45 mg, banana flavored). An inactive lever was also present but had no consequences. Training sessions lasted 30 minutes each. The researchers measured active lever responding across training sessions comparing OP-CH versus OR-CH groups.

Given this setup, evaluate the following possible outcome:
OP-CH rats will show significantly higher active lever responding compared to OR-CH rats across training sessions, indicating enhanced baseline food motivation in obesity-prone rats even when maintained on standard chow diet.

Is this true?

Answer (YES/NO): YES